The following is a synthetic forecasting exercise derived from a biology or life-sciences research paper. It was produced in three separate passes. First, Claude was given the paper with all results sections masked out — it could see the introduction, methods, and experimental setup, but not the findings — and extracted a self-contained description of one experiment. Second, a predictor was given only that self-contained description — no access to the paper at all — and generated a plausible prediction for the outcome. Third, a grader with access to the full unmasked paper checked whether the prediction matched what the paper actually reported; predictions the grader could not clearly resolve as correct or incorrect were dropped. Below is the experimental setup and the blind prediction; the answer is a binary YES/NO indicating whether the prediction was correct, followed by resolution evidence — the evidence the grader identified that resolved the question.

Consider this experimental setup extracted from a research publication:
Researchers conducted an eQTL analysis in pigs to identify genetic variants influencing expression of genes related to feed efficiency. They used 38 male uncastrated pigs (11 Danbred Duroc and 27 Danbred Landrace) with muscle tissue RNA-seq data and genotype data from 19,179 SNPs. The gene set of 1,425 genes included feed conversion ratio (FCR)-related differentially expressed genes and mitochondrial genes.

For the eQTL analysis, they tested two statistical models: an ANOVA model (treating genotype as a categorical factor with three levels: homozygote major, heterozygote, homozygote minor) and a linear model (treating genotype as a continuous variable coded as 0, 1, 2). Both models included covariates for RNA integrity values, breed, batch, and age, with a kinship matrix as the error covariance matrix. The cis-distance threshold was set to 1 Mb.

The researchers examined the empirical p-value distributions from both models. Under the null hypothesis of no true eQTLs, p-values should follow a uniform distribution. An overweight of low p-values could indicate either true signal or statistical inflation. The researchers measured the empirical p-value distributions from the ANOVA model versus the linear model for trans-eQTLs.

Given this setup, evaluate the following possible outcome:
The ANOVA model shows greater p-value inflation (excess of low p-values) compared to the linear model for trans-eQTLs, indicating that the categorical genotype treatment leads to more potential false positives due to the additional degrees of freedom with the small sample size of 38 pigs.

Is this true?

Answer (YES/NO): YES